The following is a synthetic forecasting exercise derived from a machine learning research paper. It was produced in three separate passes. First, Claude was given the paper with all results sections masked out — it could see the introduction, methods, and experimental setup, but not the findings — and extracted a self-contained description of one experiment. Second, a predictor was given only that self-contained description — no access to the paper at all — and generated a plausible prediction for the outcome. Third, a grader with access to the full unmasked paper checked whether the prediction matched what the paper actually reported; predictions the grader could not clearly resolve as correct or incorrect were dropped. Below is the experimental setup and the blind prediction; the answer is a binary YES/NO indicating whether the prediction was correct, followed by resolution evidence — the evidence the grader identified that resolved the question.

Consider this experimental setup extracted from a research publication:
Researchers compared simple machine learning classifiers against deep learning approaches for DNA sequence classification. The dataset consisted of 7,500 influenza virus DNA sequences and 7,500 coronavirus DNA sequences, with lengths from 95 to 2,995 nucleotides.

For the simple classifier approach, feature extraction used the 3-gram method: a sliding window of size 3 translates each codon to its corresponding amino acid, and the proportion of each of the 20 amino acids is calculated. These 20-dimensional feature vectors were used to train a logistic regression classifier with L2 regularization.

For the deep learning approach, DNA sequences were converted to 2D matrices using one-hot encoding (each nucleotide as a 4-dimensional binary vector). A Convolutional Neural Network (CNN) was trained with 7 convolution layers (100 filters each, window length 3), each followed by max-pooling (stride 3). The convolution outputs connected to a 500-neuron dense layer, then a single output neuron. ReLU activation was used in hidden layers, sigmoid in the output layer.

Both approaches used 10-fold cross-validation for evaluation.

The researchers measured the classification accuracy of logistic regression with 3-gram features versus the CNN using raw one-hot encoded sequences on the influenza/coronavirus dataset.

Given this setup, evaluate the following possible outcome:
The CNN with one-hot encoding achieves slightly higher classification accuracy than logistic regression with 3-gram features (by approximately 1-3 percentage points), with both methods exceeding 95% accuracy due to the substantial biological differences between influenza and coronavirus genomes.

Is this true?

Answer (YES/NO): NO